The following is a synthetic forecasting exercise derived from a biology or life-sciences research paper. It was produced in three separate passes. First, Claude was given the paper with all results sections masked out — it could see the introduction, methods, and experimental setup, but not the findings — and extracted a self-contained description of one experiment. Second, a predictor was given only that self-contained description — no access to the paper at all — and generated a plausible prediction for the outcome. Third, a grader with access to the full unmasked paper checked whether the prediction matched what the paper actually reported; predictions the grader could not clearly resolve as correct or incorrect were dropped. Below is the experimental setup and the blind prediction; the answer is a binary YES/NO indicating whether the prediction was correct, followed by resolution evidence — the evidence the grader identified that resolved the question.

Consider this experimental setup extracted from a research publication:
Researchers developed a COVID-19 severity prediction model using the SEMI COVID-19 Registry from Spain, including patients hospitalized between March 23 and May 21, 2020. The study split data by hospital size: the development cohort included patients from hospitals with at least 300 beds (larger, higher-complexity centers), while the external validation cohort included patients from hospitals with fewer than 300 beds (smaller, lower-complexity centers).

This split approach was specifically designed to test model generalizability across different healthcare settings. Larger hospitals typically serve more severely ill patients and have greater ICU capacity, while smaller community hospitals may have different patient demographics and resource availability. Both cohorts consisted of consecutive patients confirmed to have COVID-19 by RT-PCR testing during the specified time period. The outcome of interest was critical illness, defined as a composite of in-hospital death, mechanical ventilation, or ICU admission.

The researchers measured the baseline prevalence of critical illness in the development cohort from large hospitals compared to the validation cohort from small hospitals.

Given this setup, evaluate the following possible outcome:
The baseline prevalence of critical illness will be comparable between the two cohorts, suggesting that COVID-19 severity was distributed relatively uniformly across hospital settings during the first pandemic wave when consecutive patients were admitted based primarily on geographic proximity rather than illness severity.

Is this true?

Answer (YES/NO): YES